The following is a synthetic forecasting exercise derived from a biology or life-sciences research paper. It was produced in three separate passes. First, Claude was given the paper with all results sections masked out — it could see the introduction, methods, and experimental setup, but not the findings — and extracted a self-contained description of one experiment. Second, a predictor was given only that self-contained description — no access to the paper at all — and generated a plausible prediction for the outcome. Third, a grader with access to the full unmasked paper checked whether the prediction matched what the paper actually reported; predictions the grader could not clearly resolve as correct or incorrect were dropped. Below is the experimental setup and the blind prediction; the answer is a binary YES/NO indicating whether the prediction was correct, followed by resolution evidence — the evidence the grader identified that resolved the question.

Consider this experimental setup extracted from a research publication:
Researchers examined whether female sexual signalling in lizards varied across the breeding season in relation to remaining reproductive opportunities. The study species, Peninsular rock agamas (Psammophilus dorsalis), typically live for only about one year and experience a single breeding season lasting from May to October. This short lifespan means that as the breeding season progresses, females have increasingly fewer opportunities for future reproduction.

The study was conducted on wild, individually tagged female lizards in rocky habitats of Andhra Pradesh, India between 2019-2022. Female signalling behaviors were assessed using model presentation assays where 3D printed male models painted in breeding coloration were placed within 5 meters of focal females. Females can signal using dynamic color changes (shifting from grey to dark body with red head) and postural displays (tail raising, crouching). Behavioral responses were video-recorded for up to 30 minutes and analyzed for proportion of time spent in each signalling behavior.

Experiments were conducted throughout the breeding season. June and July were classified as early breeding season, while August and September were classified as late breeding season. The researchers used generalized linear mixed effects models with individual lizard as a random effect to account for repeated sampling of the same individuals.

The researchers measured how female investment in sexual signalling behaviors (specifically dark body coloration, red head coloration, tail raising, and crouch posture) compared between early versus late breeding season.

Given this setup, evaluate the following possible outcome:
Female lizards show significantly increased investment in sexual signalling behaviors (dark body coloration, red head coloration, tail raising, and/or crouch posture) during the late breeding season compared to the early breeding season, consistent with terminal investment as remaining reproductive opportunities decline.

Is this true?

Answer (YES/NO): YES